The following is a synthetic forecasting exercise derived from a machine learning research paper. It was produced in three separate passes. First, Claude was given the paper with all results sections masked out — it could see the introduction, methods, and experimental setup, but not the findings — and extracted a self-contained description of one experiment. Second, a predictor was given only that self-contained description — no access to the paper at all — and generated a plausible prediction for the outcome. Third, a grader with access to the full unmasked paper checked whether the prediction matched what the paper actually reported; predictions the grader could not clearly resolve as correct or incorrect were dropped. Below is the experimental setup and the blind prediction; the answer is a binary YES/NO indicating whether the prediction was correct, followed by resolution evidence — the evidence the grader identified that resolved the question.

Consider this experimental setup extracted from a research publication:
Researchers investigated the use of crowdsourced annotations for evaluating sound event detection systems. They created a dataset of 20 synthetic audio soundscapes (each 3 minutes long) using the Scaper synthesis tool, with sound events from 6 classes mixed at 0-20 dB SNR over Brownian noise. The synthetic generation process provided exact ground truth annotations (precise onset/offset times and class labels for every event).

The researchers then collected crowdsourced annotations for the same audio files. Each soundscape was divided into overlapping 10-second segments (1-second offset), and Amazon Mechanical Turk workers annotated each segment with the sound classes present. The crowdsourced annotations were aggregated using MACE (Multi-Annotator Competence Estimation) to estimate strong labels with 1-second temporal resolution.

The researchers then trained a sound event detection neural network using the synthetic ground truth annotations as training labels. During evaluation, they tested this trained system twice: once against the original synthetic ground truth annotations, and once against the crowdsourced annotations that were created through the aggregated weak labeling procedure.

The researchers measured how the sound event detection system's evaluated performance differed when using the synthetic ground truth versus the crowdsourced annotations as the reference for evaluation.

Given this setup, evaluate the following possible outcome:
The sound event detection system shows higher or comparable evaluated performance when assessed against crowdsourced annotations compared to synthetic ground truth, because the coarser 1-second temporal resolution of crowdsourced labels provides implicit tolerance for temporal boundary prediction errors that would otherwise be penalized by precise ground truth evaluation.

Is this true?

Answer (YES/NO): NO